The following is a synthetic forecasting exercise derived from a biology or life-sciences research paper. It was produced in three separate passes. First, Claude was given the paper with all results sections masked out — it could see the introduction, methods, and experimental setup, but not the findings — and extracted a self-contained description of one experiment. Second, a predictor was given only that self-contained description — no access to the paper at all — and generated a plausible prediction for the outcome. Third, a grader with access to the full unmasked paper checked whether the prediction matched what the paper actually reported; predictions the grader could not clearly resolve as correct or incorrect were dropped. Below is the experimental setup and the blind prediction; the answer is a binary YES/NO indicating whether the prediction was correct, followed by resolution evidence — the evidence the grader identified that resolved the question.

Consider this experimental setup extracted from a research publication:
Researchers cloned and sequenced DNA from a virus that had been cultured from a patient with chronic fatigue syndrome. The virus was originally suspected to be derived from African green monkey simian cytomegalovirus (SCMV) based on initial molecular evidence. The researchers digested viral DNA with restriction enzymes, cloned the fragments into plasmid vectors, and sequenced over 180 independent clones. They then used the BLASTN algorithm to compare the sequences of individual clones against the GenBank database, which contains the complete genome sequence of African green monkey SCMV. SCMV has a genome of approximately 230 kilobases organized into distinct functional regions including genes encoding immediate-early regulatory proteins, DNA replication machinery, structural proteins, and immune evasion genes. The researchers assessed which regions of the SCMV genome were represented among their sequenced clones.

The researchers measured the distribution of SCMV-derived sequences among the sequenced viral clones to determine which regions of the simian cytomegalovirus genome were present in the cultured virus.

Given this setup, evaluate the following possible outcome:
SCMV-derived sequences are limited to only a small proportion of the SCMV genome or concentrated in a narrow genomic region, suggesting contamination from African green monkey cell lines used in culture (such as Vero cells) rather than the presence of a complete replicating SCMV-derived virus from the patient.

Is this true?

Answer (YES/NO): NO